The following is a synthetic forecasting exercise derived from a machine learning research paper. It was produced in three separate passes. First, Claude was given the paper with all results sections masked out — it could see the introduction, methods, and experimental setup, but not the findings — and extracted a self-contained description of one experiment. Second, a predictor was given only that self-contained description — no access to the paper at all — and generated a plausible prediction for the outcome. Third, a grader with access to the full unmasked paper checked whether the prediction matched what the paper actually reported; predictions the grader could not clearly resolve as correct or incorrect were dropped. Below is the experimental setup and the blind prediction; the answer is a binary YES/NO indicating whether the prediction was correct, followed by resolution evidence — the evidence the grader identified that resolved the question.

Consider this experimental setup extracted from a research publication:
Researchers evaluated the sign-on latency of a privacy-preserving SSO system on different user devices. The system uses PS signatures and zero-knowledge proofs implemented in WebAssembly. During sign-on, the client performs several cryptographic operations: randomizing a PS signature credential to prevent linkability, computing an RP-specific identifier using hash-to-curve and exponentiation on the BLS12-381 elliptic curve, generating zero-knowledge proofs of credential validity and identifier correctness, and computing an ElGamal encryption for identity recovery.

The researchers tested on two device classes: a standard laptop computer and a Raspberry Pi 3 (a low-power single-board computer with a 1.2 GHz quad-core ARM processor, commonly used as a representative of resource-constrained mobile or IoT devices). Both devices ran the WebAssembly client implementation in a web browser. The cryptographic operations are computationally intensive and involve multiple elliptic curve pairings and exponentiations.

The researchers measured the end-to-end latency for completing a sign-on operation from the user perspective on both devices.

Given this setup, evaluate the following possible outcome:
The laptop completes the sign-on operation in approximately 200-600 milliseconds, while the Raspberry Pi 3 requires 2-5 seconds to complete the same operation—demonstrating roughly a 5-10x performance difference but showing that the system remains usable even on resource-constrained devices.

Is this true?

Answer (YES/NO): NO